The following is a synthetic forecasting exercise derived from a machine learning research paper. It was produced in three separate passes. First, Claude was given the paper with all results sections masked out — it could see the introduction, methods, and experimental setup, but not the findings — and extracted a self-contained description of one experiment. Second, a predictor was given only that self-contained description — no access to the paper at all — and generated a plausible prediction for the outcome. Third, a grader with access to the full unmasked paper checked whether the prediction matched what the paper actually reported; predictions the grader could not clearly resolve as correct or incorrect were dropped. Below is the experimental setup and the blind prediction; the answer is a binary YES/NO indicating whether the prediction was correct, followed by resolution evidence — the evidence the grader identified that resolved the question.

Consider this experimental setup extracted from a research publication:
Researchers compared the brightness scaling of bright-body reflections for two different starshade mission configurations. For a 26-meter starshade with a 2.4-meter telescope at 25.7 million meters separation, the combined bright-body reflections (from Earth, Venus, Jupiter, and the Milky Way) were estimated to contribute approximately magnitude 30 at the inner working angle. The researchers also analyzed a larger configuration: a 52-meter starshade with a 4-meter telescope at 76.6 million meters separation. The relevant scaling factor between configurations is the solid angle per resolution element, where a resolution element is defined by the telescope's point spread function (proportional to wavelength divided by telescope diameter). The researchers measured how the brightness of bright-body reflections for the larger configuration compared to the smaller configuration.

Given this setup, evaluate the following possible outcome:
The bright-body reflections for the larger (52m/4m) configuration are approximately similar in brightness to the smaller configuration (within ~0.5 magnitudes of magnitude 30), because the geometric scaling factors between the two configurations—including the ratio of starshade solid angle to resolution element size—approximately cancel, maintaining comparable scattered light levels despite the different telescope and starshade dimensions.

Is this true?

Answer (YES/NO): NO